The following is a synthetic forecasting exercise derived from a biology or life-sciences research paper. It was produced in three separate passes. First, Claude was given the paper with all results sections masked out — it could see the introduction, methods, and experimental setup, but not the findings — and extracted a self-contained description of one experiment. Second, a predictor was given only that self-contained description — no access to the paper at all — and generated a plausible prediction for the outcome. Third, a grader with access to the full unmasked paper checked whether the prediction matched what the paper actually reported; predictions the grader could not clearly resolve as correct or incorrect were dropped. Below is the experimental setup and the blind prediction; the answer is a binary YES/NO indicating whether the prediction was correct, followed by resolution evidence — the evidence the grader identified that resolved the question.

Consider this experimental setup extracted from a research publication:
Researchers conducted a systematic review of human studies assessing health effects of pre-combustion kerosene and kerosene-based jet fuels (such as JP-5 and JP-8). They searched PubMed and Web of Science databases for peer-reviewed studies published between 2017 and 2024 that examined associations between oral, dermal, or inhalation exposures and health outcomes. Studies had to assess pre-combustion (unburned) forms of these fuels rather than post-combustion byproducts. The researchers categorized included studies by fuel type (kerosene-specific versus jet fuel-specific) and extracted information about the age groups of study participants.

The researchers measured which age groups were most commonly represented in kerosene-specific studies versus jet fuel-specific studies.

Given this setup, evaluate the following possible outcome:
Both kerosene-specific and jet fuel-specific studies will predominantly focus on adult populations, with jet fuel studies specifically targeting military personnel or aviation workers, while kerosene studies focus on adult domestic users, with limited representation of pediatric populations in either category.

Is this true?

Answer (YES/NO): NO